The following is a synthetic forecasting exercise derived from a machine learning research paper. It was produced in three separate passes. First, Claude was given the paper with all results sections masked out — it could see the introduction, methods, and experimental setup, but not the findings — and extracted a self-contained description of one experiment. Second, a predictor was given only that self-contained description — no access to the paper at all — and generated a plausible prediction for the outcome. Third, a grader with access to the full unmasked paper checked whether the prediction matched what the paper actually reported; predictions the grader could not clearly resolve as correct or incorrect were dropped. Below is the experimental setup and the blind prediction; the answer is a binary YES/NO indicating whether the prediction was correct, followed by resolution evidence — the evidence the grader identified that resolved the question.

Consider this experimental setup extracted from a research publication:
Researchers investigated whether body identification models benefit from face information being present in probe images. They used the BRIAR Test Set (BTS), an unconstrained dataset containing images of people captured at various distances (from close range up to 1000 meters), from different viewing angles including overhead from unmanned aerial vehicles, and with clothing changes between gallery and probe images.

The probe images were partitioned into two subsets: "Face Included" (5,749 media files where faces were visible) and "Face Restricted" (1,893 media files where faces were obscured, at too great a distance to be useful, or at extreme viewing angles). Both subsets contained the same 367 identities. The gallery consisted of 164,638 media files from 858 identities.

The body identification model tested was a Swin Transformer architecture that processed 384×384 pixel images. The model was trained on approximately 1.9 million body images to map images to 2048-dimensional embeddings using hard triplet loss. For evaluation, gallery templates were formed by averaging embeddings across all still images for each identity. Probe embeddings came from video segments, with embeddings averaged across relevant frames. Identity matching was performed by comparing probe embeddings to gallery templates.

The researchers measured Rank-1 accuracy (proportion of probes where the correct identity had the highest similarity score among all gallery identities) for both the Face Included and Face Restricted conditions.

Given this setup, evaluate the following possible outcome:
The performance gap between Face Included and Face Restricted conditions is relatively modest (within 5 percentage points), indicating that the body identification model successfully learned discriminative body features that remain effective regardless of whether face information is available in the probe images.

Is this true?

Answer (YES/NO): YES